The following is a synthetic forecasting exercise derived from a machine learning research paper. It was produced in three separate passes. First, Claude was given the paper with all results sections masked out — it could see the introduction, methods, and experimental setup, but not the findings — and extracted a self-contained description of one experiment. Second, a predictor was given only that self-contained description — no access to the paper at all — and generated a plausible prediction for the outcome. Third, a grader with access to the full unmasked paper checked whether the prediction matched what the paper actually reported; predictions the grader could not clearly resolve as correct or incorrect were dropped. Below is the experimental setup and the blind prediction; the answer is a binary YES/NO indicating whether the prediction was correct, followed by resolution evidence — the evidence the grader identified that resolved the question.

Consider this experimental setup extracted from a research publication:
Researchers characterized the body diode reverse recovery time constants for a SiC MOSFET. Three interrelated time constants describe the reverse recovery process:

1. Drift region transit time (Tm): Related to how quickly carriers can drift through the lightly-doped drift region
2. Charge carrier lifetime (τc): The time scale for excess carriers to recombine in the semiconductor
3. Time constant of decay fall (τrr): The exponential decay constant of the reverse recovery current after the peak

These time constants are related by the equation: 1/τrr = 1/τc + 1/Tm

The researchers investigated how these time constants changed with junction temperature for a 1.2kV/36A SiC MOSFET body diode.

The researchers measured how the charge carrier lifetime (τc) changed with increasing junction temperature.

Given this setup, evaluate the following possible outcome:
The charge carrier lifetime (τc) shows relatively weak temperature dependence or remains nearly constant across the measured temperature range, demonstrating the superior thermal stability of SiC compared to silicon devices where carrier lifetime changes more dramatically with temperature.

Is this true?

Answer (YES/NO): NO